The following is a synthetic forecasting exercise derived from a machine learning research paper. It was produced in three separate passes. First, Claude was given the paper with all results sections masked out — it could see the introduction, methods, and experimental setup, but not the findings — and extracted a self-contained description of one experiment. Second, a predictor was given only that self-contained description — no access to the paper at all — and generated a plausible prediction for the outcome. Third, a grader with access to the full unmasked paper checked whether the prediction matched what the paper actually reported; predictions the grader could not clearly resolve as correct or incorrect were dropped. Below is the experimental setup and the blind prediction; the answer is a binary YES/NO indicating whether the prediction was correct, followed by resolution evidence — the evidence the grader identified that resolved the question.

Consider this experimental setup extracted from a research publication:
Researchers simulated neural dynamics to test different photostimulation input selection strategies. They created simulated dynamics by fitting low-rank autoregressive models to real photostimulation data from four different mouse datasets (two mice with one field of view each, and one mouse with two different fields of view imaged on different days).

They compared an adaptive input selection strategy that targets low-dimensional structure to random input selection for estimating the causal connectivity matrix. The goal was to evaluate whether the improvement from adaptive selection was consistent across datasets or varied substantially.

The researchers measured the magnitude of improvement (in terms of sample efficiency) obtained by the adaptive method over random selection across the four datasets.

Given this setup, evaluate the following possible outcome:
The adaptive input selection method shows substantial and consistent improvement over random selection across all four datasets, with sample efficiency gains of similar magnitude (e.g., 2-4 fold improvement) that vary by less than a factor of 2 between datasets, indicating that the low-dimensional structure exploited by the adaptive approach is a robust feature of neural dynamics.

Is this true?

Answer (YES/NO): NO